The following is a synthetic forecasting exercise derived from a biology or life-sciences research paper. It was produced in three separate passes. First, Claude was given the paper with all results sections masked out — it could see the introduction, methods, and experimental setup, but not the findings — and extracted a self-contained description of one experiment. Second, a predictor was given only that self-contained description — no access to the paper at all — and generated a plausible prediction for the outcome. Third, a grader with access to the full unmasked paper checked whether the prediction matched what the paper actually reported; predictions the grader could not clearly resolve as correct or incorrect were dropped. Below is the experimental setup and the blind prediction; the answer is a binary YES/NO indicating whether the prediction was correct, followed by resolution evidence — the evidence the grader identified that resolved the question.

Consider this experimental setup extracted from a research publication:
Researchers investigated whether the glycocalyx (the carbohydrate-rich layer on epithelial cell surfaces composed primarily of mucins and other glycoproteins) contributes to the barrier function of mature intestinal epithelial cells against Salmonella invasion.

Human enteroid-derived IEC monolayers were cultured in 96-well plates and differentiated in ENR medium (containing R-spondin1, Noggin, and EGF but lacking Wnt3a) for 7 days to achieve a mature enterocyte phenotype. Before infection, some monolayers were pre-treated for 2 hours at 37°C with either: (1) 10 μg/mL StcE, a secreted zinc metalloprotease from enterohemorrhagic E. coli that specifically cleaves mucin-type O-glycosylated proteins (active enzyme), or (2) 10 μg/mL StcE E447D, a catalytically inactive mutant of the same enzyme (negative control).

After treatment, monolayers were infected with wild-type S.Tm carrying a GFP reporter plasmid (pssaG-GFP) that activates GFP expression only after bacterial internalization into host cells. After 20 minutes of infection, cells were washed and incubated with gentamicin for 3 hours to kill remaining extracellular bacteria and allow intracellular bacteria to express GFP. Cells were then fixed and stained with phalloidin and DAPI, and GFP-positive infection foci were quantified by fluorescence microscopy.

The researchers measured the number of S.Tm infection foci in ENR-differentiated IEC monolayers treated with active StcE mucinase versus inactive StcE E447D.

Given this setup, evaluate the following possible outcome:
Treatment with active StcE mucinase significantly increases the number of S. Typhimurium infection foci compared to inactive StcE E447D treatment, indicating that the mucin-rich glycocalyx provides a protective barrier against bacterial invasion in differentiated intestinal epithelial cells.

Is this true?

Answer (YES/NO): YES